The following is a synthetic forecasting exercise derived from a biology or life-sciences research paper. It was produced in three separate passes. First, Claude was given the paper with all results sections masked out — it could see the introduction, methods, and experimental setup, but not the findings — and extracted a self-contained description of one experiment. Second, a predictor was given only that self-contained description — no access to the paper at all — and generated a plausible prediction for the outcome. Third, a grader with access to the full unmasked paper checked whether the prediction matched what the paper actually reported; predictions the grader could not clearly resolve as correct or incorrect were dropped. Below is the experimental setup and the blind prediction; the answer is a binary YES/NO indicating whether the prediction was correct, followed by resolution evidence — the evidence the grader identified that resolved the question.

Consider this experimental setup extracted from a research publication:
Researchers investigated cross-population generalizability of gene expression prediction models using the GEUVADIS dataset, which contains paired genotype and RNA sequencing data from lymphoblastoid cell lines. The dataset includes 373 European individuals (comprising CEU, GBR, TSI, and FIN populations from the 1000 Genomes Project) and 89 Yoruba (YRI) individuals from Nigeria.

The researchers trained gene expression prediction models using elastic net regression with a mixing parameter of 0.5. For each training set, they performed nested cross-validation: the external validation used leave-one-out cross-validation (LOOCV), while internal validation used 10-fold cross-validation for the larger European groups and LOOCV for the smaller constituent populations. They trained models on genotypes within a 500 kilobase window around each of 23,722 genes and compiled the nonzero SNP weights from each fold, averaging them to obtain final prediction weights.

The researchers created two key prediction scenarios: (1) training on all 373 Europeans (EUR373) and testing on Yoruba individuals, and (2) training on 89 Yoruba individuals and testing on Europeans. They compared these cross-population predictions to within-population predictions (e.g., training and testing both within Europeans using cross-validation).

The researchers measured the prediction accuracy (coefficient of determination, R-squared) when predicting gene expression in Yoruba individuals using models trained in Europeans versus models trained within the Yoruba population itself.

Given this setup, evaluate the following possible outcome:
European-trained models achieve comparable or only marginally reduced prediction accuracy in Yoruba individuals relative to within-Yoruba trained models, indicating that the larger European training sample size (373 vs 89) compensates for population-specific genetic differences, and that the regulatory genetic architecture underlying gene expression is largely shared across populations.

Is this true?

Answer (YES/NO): NO